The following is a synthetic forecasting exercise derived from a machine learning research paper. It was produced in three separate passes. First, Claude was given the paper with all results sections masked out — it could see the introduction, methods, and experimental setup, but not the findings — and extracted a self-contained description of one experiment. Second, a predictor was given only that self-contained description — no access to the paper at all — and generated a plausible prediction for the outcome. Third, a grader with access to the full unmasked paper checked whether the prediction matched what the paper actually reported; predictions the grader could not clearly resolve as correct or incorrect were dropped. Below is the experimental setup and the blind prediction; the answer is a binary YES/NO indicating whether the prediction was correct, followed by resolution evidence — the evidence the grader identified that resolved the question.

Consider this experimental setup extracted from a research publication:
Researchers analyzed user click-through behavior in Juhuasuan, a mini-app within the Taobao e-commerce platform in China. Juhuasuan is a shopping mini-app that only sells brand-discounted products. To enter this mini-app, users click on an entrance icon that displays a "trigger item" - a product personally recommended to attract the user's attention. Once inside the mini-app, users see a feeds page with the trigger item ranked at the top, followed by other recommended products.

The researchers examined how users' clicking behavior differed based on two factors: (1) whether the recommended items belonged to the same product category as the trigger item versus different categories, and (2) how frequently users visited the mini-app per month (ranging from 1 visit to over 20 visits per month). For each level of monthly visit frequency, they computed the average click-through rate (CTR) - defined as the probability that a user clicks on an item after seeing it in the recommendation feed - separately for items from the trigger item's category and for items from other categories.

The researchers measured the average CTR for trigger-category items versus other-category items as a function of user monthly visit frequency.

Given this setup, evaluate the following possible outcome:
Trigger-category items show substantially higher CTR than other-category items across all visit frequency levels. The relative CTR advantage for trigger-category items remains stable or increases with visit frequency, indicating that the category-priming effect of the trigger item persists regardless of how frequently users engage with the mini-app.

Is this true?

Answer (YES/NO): NO